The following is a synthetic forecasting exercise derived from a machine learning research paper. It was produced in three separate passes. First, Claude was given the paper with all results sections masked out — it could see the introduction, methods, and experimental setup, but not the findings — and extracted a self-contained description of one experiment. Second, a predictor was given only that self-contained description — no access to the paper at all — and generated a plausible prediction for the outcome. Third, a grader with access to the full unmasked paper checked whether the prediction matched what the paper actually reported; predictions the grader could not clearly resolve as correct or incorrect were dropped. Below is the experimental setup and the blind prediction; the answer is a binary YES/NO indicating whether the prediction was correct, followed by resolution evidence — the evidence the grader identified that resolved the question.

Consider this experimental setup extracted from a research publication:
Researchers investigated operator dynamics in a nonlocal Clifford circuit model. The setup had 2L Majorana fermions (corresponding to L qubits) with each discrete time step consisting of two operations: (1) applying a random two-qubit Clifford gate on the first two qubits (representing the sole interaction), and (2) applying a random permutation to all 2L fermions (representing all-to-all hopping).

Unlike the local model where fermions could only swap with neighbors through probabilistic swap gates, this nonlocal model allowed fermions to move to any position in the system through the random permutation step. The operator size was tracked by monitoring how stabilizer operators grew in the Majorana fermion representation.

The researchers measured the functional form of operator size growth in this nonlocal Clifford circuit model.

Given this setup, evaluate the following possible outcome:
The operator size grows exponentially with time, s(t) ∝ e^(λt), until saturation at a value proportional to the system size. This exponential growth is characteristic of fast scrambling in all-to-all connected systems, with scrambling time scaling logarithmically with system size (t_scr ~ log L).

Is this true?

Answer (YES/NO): NO